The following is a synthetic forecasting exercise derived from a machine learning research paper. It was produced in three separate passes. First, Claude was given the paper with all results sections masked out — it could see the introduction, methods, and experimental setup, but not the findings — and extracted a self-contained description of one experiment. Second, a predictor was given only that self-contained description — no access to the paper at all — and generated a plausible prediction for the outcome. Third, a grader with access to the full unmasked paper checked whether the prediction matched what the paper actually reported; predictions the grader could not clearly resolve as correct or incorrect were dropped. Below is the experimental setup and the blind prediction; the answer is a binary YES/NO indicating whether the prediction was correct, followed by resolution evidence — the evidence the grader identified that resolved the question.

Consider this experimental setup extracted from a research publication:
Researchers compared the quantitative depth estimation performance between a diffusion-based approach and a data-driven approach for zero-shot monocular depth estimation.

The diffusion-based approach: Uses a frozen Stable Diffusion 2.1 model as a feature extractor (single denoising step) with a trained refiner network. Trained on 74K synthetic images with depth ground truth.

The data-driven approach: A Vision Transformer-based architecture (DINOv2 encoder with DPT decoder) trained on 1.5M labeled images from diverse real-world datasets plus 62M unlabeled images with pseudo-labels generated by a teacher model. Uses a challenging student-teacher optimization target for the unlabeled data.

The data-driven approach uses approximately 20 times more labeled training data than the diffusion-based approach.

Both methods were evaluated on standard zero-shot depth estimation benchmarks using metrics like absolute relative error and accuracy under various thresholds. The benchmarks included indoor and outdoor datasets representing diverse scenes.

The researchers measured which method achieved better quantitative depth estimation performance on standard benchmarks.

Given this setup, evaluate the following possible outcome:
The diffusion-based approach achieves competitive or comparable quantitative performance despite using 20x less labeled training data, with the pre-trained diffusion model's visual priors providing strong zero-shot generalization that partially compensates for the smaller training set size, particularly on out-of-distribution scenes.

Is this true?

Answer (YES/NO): YES